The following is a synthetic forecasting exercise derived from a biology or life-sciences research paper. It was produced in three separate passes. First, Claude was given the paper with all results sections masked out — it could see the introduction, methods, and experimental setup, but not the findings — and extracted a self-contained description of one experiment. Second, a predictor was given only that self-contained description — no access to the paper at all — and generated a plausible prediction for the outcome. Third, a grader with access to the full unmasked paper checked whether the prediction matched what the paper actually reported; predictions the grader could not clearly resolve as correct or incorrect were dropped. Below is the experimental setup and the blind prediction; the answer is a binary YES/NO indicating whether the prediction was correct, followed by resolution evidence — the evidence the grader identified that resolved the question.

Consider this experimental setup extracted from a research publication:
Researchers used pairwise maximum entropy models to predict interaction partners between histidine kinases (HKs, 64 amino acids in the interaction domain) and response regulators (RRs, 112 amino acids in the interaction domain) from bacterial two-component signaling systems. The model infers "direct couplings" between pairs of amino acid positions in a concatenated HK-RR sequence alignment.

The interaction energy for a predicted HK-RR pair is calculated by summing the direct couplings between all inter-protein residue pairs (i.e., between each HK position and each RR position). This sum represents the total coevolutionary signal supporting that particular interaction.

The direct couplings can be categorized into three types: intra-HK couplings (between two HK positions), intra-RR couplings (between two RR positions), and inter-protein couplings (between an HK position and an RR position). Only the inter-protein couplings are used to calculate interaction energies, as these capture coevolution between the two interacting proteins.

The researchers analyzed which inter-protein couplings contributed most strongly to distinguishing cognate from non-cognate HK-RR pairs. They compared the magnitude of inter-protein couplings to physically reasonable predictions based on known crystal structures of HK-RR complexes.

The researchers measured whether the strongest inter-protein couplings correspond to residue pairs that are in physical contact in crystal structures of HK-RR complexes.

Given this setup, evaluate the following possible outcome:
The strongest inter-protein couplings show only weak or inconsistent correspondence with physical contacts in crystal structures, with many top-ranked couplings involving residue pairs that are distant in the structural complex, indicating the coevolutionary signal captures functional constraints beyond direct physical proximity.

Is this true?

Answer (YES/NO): NO